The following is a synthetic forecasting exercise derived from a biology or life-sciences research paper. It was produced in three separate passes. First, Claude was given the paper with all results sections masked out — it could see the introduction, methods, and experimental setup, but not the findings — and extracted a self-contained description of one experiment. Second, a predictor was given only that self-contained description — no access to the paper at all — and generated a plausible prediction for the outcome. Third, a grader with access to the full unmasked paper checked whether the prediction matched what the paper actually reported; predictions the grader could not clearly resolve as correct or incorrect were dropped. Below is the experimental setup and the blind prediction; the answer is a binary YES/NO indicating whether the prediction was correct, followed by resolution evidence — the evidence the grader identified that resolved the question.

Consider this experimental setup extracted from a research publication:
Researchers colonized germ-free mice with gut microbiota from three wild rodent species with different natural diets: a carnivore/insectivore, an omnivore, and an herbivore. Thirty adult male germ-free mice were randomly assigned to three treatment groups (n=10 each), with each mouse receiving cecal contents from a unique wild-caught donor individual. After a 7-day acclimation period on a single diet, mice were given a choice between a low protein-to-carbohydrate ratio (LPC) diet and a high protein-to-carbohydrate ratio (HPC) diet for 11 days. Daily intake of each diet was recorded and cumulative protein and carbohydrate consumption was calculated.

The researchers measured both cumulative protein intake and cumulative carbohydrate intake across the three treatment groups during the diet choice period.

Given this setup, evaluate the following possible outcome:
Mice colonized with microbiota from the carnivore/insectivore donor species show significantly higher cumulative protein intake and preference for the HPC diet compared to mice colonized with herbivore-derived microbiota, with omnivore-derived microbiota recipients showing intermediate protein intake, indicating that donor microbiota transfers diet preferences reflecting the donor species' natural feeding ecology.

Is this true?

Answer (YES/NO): NO